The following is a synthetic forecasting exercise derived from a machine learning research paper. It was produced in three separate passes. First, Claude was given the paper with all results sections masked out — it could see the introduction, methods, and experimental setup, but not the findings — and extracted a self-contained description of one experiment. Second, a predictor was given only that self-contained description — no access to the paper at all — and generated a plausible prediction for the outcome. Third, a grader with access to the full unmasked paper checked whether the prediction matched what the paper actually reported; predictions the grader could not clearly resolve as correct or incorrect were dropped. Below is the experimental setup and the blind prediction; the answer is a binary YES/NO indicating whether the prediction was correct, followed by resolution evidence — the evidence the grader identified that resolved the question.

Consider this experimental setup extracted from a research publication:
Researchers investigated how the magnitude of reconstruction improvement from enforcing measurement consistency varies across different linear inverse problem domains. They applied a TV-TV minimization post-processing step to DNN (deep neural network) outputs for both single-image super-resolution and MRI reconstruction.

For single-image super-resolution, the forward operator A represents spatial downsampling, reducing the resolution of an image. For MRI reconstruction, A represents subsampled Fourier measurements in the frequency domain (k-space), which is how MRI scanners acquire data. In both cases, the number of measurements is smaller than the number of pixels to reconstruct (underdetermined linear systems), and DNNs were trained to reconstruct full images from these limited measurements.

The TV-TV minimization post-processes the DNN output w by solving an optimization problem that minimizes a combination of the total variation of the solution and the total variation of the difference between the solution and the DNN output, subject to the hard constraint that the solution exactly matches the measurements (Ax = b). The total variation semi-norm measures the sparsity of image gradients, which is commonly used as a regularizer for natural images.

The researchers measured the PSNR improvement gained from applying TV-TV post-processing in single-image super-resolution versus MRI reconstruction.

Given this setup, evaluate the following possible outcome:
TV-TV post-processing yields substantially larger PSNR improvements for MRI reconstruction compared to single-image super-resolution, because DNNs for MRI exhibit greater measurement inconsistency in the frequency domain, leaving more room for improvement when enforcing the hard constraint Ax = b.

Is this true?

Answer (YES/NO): YES